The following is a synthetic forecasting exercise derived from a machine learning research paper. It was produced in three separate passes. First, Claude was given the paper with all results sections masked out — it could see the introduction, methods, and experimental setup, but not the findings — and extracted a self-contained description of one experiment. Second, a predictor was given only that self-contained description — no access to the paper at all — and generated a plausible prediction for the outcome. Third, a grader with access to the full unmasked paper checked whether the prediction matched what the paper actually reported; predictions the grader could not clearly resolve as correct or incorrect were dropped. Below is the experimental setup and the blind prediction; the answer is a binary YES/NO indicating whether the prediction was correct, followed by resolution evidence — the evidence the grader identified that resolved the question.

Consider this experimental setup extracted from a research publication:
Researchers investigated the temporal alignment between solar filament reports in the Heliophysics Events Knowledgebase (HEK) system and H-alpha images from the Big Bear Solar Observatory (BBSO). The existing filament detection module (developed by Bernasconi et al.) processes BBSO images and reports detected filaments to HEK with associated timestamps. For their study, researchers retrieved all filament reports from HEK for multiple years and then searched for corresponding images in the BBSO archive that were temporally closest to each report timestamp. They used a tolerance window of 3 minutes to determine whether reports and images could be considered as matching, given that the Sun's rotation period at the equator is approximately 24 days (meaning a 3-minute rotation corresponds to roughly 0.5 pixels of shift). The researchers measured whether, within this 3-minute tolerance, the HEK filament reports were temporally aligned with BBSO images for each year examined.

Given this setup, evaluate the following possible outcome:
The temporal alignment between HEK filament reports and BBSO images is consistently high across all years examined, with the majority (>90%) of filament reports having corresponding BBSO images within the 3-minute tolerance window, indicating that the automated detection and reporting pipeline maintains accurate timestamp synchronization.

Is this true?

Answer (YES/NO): YES